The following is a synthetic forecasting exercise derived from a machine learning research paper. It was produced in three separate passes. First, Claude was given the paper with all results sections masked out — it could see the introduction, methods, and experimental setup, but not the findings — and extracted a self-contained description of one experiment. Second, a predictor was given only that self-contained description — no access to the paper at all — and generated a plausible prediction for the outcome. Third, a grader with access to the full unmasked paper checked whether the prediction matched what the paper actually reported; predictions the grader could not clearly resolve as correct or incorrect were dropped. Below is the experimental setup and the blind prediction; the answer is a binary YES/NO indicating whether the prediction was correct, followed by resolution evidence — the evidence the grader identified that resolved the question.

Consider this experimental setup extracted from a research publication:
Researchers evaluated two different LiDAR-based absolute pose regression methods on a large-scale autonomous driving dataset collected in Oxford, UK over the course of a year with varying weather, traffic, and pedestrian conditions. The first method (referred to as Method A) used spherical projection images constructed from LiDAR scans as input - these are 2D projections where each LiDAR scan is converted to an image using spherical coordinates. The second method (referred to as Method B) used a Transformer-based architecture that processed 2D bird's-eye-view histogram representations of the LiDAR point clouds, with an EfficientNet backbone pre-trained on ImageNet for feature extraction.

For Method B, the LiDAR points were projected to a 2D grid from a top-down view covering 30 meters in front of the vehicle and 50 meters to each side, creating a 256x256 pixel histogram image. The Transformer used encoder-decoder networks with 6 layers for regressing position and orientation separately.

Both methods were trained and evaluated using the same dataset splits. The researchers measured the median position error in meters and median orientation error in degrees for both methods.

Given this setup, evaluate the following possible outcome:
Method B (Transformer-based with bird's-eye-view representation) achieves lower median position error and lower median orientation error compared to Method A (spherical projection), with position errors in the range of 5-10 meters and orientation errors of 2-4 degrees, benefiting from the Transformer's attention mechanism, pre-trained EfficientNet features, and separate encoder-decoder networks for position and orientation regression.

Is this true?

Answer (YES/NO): NO